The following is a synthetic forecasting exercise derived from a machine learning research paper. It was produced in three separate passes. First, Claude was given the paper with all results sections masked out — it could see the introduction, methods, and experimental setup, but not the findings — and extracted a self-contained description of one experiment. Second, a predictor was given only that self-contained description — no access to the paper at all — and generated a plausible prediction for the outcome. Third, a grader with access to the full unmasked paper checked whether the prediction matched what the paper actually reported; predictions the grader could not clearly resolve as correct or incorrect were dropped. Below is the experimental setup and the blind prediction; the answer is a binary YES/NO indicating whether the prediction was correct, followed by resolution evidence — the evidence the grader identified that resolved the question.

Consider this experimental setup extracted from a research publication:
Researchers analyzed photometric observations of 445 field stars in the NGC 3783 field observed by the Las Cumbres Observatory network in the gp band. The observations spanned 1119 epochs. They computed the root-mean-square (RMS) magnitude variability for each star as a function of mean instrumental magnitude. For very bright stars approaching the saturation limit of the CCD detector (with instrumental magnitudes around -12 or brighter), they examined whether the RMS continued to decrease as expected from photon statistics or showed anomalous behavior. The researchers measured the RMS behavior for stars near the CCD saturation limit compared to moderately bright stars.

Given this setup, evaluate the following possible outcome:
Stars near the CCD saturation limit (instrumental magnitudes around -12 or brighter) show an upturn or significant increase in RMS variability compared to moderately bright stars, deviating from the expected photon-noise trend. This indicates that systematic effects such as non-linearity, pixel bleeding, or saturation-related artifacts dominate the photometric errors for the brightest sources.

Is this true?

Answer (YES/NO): YES